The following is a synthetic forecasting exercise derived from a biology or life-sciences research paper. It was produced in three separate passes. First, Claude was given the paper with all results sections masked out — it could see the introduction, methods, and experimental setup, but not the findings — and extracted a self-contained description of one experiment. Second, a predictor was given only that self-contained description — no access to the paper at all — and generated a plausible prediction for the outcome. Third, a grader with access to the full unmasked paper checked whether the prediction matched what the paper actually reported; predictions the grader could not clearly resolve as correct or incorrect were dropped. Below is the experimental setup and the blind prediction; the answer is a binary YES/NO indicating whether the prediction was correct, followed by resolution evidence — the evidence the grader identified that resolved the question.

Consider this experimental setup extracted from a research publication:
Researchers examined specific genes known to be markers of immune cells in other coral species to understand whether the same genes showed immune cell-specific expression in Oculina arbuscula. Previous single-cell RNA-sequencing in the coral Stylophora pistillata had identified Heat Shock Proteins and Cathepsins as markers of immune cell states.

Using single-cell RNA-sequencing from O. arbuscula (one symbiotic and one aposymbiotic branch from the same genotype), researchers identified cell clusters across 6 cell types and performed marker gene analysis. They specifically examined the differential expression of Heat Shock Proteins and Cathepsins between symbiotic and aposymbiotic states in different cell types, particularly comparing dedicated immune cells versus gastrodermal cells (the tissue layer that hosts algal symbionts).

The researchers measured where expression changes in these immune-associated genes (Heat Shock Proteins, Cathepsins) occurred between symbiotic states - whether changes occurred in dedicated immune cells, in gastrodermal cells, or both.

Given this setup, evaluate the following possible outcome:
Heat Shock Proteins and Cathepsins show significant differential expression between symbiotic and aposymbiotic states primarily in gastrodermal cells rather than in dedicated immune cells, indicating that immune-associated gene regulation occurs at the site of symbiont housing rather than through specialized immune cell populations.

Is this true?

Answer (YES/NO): YES